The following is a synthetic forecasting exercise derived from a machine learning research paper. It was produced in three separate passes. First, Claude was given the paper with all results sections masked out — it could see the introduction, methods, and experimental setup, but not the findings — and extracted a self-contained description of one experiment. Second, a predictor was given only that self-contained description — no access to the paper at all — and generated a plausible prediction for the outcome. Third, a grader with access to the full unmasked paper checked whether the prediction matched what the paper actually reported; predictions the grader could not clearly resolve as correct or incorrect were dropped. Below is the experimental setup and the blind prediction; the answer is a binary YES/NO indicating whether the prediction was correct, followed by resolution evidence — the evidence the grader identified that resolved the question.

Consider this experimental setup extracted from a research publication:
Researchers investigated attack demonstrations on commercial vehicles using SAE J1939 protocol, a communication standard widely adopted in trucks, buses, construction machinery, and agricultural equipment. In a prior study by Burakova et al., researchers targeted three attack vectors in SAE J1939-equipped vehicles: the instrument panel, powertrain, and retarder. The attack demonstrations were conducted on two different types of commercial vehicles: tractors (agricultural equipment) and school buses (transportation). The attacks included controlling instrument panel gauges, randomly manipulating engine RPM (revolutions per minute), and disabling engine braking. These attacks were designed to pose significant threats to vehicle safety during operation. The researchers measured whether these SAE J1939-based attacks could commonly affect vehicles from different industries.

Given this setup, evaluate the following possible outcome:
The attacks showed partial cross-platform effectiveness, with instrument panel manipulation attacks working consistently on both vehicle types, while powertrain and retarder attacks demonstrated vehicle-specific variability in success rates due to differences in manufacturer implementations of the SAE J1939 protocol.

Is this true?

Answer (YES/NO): NO